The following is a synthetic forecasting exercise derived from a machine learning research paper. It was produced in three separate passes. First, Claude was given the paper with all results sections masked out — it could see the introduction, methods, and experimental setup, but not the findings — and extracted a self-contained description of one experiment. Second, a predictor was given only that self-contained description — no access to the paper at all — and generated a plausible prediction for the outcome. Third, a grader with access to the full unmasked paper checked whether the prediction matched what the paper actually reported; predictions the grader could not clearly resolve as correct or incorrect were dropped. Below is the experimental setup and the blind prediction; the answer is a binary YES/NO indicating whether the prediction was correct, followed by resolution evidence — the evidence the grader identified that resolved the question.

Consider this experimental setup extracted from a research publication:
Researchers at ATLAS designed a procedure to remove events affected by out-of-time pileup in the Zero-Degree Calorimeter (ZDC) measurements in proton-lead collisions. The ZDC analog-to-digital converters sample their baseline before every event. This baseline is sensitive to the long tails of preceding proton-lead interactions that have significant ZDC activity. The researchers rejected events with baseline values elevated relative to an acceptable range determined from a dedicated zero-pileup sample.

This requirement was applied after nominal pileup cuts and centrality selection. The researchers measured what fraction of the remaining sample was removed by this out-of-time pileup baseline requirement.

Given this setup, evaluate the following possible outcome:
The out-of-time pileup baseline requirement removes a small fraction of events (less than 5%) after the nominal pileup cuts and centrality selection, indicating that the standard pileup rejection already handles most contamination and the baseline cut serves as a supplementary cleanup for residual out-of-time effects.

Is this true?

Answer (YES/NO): NO